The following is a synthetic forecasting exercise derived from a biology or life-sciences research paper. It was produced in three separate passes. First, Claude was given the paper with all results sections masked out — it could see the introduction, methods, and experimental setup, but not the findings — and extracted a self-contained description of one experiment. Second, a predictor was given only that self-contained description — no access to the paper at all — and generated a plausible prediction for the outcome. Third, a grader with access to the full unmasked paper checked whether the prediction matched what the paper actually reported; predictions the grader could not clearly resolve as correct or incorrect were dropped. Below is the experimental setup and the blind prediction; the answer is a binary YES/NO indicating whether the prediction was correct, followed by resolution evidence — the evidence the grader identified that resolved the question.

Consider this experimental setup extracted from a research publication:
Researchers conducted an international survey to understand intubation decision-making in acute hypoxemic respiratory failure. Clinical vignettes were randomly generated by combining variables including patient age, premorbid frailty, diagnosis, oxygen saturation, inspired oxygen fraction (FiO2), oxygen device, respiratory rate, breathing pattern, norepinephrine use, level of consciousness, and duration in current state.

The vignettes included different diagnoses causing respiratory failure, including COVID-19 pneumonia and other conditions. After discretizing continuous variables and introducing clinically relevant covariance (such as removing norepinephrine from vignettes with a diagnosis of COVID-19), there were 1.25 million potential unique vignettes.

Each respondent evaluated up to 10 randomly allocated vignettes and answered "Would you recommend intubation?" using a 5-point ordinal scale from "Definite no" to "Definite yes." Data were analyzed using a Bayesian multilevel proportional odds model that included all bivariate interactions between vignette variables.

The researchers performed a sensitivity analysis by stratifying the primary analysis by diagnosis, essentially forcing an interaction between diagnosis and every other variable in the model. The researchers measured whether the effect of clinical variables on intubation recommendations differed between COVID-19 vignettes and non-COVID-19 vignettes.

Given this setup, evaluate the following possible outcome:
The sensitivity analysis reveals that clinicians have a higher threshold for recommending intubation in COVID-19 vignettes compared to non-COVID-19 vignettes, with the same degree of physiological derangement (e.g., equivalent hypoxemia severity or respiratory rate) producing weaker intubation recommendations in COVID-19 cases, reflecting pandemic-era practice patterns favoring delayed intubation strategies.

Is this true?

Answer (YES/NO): NO